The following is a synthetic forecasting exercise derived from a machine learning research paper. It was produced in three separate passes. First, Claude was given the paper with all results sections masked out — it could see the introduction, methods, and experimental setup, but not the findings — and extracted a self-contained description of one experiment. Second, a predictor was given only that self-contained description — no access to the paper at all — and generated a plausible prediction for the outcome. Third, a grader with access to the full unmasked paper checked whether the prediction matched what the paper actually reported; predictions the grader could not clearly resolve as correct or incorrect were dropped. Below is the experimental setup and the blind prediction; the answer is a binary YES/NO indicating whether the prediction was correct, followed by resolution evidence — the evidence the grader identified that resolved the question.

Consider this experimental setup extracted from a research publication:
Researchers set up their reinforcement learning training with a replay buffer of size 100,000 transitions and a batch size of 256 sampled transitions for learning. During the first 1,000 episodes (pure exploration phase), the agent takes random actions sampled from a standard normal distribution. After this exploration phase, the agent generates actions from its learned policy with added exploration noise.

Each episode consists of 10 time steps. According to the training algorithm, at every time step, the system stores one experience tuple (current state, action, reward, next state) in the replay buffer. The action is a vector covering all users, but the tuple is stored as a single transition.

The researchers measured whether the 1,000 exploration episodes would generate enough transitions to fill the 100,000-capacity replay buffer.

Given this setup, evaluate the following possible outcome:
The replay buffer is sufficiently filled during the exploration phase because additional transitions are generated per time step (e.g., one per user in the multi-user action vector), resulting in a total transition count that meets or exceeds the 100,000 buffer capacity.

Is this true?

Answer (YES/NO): NO